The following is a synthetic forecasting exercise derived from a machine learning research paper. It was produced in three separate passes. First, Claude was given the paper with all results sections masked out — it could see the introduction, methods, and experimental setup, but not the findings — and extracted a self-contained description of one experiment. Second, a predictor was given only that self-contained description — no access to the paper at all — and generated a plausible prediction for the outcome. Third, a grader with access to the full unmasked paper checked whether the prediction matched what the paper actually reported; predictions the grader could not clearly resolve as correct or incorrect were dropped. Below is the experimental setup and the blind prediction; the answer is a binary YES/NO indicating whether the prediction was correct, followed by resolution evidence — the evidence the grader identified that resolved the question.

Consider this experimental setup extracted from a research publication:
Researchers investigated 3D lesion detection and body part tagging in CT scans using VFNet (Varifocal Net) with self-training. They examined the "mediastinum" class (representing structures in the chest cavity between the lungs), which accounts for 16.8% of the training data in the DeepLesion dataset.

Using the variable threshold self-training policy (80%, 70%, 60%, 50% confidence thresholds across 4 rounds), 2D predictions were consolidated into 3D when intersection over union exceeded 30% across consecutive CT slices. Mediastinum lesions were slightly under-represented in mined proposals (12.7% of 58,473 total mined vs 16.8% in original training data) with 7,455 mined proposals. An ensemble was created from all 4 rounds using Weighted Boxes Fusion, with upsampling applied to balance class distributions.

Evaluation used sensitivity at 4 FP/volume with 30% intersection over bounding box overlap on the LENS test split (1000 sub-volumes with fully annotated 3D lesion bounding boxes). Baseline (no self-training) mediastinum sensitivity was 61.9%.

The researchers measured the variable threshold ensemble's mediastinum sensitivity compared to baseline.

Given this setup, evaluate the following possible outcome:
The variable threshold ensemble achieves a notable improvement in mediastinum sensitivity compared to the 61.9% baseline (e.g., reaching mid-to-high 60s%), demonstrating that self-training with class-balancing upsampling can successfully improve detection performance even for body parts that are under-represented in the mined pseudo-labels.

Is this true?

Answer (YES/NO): NO